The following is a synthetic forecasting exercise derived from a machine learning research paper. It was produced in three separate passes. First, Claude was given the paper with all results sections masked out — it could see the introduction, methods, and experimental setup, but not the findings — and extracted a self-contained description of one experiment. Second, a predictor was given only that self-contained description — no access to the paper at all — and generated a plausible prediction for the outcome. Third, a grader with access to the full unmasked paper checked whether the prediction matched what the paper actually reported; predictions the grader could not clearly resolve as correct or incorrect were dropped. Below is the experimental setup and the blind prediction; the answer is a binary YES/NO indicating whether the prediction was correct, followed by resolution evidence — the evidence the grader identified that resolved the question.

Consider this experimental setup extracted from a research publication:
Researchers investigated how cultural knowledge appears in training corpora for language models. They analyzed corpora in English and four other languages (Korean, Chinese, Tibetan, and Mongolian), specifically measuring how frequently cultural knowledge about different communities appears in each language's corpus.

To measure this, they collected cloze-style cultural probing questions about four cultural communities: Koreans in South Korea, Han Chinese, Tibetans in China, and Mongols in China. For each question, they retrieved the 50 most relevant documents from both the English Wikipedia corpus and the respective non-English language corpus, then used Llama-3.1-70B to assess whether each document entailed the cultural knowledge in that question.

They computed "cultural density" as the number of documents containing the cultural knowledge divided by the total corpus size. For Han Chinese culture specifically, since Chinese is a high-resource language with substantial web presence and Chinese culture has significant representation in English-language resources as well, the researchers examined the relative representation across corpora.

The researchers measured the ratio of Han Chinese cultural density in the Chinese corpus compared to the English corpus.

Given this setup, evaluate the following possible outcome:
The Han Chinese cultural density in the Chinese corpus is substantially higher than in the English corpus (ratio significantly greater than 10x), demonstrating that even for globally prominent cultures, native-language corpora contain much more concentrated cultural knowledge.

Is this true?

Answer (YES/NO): NO